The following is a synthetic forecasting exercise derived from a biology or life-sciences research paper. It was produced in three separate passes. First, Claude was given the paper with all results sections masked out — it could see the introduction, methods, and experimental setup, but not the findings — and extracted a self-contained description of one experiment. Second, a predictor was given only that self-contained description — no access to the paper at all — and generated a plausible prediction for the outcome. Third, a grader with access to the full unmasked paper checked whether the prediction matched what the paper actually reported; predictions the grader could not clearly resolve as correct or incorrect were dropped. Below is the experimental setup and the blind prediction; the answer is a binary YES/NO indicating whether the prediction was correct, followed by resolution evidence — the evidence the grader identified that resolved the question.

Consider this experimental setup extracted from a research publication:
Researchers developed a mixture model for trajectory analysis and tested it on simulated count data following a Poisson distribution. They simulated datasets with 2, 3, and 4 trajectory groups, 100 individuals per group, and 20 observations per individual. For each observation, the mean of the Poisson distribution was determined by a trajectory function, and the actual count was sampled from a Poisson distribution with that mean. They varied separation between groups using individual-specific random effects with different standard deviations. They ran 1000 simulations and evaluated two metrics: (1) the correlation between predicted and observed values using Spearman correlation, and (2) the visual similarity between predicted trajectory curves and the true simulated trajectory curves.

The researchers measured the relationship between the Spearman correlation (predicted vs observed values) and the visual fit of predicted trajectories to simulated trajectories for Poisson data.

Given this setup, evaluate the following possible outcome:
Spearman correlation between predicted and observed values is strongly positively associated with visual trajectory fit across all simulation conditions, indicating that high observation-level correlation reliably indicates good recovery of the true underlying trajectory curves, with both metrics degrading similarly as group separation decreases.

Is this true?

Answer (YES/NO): NO